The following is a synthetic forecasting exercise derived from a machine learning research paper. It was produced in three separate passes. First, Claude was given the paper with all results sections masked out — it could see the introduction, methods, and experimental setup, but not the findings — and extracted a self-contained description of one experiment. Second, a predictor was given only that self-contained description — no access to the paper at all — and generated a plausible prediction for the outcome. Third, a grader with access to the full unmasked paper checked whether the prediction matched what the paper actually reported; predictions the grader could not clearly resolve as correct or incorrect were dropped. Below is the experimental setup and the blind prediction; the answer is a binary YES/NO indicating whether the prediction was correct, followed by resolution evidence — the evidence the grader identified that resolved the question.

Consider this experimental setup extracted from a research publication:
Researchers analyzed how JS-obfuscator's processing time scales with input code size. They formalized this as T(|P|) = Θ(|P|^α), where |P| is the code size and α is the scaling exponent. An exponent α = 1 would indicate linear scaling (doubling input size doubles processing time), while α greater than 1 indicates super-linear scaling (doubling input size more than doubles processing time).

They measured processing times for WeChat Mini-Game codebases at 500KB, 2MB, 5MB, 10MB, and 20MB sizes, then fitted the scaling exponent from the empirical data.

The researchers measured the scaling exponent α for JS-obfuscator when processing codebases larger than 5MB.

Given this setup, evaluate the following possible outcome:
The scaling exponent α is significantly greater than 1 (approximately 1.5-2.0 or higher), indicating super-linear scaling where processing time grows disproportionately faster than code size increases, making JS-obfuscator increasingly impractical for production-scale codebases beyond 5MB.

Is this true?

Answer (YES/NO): YES